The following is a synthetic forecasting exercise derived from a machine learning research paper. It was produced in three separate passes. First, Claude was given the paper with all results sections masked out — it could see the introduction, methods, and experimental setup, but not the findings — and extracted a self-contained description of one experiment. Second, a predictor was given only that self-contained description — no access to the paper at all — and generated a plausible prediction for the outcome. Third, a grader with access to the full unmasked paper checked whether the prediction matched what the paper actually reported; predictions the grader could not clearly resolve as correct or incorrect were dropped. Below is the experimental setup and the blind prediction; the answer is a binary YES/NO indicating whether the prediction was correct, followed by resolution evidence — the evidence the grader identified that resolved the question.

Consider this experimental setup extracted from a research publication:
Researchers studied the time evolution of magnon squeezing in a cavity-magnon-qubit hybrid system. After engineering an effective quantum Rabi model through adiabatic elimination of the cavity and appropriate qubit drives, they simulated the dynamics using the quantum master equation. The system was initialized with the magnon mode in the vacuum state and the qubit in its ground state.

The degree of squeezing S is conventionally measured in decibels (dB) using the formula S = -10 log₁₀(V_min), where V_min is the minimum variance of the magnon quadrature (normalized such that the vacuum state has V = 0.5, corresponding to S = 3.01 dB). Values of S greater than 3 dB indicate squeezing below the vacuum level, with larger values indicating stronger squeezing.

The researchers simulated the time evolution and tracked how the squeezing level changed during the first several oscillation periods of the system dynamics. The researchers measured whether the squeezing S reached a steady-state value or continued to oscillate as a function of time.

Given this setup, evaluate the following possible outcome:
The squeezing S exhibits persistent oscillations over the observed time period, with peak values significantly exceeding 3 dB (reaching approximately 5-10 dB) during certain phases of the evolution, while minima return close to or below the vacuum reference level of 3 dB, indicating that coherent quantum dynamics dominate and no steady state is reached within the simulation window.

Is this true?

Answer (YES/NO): NO